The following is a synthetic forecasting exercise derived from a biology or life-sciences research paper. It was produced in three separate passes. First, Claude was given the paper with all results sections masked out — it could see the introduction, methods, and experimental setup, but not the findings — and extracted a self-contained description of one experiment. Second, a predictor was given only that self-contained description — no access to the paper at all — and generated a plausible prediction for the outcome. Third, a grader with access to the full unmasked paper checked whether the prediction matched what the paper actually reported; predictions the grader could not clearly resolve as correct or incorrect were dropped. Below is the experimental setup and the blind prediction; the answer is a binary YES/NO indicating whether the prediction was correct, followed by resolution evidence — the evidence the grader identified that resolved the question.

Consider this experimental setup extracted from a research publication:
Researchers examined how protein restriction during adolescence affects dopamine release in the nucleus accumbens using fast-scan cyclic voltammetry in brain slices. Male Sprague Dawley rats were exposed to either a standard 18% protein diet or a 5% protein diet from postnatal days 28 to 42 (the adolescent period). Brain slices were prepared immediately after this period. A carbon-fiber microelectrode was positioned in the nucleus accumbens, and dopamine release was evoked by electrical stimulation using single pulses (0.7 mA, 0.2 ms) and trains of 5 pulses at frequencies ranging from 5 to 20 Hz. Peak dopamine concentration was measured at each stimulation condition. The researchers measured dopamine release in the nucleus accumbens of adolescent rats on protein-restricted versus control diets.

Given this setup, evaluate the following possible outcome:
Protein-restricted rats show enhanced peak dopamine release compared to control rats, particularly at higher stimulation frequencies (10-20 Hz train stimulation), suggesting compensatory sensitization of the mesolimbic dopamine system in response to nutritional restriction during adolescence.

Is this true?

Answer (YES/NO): NO